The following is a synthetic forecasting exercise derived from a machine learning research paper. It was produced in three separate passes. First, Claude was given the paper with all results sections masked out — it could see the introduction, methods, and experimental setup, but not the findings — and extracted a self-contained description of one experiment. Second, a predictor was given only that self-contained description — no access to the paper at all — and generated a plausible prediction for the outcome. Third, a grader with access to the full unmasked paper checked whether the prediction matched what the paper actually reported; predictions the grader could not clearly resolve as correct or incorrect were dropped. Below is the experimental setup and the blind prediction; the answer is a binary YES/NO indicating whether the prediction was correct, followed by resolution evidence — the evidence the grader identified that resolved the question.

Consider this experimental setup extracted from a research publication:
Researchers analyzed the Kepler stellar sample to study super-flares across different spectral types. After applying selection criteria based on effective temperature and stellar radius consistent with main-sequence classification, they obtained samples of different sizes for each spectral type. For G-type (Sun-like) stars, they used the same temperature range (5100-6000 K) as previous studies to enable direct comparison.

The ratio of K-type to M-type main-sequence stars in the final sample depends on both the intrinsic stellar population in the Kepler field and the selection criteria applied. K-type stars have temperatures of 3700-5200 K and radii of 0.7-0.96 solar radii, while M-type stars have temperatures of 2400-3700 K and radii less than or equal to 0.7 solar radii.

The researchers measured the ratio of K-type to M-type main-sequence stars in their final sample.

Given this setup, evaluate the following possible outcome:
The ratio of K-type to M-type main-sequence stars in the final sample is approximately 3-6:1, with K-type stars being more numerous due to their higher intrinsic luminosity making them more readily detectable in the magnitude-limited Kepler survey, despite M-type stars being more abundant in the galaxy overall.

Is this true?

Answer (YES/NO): YES